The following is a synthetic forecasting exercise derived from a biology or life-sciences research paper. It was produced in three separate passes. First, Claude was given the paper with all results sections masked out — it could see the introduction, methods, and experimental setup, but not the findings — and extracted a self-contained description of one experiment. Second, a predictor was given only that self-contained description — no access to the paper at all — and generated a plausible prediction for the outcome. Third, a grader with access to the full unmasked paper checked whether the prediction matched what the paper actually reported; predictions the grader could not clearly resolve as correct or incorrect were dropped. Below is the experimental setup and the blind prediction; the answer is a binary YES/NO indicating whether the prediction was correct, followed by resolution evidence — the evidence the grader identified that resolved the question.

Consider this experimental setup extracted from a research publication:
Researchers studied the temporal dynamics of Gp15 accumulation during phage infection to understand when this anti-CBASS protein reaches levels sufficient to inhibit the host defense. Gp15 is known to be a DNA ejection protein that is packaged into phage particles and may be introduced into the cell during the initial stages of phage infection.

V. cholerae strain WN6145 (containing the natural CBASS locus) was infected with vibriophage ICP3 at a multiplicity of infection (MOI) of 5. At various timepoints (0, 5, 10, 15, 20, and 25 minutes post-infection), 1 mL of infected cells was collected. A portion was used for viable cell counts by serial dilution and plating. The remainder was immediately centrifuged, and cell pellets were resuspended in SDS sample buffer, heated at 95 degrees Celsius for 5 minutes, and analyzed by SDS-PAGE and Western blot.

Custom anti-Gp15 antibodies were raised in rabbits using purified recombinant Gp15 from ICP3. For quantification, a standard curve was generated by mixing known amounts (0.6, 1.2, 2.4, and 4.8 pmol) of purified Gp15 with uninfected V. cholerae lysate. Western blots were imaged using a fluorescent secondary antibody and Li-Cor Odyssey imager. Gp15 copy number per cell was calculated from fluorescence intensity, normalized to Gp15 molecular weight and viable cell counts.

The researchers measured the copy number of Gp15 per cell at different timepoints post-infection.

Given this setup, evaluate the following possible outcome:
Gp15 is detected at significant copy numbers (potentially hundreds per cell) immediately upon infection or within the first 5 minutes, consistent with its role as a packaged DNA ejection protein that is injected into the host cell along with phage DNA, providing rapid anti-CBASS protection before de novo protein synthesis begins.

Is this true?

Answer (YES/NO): NO